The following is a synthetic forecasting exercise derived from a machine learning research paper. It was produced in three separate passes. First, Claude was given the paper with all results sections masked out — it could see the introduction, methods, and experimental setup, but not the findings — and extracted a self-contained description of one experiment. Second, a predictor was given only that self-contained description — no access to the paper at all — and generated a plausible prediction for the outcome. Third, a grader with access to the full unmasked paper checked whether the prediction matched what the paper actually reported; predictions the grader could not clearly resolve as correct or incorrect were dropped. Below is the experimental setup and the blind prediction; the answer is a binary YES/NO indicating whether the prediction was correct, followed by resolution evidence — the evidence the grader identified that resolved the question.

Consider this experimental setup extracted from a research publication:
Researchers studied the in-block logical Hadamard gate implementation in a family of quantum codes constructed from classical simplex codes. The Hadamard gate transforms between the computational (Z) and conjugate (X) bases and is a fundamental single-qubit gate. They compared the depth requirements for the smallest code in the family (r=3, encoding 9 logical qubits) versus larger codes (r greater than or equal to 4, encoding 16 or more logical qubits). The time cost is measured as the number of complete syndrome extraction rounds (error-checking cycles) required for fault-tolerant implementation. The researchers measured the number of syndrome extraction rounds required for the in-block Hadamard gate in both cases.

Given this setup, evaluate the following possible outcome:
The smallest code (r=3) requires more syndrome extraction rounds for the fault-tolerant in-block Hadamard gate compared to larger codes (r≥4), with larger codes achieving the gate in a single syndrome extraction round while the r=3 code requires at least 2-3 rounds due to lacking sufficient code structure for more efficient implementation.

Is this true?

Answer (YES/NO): NO